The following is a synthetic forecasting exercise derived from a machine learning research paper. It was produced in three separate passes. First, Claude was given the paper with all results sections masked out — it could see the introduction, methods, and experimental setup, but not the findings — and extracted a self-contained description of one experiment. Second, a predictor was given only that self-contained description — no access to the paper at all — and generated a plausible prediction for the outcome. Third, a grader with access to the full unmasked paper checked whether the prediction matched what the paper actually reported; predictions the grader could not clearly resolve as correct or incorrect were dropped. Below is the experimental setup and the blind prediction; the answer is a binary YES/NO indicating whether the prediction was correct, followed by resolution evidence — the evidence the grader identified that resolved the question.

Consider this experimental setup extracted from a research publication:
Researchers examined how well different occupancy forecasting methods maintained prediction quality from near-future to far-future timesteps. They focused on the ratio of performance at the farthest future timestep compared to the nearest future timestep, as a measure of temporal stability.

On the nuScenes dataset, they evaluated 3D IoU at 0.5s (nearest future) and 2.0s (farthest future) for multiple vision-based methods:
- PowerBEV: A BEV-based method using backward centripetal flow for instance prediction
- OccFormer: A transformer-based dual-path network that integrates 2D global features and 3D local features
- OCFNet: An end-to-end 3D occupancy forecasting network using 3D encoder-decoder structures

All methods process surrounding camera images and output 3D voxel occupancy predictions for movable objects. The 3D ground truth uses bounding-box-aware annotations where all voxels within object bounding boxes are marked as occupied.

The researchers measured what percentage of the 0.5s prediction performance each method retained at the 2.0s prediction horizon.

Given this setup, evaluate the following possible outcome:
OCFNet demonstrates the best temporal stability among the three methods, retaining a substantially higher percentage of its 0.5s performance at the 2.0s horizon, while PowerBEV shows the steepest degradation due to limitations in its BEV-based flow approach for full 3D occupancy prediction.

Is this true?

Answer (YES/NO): NO